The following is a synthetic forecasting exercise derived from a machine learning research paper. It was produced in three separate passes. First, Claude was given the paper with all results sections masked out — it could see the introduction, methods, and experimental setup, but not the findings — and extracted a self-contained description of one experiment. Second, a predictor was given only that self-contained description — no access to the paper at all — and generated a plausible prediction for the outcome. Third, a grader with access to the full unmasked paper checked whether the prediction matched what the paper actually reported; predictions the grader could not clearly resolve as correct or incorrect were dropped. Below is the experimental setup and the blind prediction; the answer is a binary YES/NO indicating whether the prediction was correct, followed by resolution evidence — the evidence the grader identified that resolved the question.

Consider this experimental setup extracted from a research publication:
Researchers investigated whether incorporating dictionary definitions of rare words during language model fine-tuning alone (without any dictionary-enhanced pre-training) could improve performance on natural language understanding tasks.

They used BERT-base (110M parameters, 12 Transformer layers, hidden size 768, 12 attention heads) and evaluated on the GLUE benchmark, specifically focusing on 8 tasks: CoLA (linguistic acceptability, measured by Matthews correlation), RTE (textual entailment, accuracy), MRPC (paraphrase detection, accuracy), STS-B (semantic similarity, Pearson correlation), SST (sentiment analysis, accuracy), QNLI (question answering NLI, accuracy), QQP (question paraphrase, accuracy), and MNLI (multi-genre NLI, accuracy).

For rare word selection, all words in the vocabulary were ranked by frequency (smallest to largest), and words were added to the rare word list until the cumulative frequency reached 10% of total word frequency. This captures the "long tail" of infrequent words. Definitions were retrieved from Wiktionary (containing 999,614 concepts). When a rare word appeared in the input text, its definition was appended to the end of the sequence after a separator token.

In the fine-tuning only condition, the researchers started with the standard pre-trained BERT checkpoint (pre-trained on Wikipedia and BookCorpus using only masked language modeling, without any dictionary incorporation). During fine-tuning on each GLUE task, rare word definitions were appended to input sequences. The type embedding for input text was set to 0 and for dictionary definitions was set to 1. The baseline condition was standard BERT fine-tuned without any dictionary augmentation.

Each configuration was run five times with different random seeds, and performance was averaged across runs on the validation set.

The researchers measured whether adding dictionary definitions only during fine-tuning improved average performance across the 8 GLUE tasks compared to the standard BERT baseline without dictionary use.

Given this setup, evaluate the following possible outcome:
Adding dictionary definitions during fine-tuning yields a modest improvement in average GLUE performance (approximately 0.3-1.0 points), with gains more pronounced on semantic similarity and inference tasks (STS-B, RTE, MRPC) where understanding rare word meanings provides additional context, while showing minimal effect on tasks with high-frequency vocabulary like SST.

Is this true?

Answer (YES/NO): NO